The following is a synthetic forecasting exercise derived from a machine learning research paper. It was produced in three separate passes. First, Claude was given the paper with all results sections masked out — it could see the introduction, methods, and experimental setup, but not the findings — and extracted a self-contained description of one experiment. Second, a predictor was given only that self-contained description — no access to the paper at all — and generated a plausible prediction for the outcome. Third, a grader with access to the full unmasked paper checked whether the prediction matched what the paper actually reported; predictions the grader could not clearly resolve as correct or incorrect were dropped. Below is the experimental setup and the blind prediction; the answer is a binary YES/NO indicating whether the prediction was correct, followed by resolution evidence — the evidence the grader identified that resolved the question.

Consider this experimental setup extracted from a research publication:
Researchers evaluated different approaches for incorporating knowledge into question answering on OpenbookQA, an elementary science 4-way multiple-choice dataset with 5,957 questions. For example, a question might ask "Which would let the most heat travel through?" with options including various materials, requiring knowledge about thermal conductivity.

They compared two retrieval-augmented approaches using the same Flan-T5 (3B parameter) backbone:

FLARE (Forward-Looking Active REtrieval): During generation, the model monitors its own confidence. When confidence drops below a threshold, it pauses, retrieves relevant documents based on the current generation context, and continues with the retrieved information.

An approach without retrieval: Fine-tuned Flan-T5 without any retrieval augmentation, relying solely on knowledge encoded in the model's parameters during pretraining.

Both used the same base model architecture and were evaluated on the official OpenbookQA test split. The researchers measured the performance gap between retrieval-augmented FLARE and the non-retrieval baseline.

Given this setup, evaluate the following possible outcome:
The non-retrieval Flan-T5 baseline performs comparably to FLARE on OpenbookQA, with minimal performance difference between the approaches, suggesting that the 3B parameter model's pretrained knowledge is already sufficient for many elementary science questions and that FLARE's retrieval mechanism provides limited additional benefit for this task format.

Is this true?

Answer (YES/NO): NO